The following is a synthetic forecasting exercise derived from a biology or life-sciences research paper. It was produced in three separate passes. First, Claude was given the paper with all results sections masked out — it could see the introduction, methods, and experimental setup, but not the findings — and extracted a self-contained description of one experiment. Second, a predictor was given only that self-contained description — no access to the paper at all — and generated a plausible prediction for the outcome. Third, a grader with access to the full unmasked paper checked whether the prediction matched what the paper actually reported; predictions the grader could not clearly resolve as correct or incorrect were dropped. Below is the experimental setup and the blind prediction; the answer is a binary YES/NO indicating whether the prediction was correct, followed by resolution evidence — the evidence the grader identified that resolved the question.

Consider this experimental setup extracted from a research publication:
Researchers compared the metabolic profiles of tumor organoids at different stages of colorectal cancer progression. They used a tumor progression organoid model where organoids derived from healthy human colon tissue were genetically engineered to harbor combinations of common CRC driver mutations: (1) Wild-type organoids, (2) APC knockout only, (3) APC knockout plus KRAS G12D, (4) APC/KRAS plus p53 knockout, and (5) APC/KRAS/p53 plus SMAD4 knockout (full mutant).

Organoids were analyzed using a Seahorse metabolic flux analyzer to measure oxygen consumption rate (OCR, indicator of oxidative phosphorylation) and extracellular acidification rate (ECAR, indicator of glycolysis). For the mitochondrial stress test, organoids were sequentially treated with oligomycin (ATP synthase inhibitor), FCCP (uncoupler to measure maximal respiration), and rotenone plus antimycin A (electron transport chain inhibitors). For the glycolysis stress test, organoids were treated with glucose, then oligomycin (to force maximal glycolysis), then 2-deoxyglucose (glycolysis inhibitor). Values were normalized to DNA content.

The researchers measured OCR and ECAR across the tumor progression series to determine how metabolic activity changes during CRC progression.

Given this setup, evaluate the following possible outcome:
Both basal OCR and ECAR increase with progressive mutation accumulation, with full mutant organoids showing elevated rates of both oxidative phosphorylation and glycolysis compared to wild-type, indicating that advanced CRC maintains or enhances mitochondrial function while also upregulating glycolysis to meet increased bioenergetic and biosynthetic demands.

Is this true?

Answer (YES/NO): NO